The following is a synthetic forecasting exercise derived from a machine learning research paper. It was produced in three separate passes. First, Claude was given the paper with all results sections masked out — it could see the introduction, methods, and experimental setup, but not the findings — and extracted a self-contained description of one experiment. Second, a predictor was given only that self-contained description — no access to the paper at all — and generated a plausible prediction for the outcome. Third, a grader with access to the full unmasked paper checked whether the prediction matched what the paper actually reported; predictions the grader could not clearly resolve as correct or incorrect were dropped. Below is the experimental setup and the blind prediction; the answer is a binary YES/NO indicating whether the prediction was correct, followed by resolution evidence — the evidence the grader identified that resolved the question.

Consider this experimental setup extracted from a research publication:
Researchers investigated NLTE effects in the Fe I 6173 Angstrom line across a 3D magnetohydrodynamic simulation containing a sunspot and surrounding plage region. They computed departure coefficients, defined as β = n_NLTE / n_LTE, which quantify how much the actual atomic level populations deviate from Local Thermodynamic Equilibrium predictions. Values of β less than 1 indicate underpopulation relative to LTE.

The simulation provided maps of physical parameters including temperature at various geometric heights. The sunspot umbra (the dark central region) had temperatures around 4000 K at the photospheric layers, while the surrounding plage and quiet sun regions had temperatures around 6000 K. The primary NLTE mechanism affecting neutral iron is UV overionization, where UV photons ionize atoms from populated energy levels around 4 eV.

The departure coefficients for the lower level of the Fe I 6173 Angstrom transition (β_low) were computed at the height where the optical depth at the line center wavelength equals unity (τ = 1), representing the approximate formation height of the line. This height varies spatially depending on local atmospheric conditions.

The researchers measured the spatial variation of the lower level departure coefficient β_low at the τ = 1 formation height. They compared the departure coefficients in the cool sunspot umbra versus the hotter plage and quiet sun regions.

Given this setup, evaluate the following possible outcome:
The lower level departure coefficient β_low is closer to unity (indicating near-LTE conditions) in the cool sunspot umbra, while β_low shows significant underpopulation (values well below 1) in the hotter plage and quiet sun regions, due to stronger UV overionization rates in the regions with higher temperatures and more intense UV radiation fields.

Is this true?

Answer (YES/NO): YES